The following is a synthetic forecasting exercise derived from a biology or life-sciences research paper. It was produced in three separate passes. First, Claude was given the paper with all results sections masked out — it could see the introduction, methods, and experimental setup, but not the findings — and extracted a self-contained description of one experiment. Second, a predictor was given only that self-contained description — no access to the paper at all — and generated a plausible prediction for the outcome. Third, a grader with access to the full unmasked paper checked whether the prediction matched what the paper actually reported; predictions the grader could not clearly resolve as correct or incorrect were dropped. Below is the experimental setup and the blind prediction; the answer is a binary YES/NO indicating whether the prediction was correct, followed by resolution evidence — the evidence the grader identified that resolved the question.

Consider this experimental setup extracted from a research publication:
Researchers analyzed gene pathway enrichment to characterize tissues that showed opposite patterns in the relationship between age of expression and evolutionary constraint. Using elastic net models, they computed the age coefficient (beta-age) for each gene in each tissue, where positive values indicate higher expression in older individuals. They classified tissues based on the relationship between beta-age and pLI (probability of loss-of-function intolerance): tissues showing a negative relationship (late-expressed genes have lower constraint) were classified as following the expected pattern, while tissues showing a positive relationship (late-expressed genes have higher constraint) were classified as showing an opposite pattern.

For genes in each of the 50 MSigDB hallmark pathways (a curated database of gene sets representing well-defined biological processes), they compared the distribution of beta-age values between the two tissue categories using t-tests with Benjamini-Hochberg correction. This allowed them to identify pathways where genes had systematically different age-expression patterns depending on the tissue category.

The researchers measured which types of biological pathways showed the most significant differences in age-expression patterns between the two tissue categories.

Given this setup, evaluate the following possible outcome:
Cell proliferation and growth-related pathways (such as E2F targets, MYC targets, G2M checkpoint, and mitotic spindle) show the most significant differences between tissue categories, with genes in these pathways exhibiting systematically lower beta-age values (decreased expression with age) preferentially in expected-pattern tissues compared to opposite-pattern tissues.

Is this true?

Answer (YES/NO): YES